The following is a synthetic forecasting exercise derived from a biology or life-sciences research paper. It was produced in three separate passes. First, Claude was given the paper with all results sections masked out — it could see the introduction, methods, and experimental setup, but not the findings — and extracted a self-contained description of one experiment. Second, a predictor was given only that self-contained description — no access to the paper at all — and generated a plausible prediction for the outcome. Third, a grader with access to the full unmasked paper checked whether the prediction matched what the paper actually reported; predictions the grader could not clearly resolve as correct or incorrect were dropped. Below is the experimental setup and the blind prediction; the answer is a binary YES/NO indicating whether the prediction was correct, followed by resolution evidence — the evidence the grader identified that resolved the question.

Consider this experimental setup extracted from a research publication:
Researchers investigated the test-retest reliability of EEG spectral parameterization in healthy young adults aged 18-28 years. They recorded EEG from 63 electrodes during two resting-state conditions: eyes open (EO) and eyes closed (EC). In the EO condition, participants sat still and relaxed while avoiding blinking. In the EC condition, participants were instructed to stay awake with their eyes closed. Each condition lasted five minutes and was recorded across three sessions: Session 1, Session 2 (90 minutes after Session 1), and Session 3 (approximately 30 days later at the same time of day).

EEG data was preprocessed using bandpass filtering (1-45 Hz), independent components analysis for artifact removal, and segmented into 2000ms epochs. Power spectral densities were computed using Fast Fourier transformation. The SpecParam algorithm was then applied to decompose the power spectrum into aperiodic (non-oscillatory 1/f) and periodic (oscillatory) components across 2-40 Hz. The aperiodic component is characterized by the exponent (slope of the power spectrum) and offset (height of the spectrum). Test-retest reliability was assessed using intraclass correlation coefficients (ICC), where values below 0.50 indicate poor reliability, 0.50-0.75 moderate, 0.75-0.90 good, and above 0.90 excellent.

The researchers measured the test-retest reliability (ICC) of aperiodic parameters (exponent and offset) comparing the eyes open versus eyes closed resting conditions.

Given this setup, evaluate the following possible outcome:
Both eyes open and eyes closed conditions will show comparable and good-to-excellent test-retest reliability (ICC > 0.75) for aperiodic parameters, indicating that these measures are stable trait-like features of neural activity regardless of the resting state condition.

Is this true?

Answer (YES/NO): NO